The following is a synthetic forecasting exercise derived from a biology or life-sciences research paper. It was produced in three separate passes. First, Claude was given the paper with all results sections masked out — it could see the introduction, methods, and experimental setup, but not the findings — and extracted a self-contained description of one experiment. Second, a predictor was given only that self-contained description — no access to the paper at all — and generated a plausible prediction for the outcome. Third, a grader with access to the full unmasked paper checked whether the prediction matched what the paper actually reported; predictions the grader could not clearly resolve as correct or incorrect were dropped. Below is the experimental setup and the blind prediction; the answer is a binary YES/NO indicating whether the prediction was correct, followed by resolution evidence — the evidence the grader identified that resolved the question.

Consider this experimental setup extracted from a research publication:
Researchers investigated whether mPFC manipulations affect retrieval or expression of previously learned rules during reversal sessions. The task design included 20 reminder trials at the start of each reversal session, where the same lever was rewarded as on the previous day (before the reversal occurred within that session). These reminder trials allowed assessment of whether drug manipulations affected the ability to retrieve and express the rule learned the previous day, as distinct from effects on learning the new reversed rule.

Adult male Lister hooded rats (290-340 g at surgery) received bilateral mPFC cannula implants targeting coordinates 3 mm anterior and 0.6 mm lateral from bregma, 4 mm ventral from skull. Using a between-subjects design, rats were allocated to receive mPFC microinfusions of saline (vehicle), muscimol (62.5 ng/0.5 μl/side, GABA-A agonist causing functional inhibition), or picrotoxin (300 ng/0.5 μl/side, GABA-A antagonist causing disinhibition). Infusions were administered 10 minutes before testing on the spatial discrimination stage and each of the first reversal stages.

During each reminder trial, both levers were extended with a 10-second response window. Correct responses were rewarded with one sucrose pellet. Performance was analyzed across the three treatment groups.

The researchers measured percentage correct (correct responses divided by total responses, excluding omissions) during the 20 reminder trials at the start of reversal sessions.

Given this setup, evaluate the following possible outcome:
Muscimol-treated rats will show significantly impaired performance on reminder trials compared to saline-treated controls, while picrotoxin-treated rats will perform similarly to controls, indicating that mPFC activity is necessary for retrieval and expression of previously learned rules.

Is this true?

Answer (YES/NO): NO